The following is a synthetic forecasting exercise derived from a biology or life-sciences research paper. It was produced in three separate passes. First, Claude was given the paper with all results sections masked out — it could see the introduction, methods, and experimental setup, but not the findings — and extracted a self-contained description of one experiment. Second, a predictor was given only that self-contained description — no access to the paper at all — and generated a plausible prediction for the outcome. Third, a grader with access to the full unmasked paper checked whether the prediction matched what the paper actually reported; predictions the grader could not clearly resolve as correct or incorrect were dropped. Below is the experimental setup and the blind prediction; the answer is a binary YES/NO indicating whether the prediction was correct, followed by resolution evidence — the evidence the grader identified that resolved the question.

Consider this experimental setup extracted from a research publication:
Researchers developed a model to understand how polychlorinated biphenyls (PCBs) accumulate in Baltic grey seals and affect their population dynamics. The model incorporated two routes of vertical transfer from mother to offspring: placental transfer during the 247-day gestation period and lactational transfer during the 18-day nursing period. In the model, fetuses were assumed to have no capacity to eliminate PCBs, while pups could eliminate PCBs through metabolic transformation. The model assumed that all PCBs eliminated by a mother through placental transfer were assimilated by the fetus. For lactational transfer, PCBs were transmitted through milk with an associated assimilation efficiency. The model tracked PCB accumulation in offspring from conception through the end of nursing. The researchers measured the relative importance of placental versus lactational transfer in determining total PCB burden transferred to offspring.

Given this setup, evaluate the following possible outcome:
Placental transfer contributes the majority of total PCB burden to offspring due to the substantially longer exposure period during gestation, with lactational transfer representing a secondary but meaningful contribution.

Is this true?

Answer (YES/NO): NO